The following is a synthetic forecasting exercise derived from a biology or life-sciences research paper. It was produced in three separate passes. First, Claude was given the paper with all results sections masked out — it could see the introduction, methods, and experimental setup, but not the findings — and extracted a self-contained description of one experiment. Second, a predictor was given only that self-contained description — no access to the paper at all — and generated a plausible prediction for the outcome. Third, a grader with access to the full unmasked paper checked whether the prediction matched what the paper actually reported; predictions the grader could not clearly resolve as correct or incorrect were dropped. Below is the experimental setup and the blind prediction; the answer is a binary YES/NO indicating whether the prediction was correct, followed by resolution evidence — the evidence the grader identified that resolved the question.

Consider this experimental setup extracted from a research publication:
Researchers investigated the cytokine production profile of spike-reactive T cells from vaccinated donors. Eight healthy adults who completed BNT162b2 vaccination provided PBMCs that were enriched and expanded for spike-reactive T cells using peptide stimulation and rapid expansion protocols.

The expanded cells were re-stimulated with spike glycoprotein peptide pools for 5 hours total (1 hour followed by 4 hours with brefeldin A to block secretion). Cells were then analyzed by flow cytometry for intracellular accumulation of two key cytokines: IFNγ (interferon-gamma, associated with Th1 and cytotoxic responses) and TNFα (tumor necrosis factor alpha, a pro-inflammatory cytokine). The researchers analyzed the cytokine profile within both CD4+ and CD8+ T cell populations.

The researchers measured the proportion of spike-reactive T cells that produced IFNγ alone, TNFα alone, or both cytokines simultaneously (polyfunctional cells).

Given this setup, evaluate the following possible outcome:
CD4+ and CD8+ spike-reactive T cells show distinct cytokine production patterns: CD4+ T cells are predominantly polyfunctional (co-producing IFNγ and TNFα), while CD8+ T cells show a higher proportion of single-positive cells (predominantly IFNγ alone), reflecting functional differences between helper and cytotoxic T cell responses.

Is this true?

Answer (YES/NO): NO